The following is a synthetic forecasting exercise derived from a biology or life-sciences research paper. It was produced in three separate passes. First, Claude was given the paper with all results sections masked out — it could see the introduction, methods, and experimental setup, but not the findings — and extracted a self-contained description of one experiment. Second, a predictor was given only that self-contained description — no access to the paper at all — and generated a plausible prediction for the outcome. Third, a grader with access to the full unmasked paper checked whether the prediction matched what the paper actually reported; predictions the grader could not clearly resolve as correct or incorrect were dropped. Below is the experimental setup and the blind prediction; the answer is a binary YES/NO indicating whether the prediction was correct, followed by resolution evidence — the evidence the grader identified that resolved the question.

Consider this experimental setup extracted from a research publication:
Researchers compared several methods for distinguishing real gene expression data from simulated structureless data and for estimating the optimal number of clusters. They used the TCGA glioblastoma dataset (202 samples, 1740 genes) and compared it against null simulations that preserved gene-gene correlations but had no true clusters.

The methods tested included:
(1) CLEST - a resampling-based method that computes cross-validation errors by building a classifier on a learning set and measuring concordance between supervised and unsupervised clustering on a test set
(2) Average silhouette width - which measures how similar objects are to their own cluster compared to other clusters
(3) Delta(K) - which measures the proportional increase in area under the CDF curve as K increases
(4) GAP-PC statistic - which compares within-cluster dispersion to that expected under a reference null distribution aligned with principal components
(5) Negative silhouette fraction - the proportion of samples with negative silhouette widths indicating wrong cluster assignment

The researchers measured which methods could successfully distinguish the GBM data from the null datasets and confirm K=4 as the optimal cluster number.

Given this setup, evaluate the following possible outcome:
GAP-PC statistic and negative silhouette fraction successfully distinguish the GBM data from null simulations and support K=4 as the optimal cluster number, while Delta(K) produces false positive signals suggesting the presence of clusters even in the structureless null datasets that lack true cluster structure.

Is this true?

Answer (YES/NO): NO